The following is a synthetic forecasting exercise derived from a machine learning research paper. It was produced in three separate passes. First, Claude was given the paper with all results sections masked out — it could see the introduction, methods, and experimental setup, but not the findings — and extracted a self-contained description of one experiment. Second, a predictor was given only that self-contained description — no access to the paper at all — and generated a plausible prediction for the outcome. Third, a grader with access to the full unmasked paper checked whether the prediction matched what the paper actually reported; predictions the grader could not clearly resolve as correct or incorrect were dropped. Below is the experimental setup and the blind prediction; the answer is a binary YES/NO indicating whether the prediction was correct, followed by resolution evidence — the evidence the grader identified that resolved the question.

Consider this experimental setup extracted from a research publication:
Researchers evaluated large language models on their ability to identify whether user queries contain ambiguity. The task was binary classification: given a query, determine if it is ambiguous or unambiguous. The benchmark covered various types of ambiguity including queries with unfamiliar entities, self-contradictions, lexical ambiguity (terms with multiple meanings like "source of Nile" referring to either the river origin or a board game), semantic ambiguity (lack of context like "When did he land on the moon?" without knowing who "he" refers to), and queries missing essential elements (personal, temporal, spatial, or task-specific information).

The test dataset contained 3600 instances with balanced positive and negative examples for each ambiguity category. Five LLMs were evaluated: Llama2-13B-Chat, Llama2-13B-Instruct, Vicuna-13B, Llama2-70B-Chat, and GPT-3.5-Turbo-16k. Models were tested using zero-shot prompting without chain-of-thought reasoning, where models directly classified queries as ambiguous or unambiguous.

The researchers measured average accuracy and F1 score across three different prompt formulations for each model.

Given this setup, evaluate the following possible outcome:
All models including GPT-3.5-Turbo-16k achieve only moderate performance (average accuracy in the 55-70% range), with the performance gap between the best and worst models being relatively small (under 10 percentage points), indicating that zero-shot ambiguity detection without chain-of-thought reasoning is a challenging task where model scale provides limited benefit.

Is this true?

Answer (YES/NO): NO